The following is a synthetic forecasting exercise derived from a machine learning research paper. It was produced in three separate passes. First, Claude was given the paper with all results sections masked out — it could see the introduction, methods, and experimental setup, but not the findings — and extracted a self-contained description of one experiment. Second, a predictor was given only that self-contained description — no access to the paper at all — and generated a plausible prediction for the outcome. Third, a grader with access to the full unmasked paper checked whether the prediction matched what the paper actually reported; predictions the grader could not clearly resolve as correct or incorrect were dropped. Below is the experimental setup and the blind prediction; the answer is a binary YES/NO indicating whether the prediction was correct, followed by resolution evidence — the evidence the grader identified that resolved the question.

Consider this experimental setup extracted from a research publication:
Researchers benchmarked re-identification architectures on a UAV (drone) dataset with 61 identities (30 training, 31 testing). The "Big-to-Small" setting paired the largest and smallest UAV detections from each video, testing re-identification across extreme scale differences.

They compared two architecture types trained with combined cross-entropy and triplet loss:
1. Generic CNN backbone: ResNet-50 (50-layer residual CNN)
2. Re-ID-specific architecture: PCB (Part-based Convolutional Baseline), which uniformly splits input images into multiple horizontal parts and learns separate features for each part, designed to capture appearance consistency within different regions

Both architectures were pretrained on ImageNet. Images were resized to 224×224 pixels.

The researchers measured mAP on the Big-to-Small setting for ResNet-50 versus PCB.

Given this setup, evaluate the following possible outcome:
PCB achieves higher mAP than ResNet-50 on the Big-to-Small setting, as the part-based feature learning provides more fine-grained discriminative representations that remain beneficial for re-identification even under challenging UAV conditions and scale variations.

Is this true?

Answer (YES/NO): NO